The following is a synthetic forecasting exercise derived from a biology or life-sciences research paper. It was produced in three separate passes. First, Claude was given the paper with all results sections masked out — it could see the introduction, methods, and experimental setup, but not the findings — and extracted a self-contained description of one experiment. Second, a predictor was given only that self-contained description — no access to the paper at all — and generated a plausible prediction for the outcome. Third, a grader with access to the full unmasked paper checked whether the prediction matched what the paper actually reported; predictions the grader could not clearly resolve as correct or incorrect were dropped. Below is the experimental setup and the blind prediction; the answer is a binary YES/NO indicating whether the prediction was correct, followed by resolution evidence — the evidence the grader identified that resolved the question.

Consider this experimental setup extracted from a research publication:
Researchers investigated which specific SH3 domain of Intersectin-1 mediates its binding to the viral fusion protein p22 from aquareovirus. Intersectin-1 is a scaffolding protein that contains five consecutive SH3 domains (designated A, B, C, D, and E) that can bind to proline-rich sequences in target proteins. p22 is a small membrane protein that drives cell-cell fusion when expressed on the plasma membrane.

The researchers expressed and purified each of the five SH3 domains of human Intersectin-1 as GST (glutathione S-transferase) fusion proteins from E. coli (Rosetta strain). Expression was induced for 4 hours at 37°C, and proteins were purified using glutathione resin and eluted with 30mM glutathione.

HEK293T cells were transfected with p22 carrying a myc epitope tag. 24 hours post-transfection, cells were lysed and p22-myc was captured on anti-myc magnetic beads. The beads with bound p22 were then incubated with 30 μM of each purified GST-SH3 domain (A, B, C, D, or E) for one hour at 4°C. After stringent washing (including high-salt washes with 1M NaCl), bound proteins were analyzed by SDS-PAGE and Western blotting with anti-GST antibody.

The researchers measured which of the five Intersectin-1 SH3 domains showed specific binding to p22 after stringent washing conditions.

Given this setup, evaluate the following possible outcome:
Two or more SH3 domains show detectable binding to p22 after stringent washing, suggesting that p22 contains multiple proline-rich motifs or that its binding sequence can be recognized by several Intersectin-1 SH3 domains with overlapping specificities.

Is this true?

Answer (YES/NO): YES